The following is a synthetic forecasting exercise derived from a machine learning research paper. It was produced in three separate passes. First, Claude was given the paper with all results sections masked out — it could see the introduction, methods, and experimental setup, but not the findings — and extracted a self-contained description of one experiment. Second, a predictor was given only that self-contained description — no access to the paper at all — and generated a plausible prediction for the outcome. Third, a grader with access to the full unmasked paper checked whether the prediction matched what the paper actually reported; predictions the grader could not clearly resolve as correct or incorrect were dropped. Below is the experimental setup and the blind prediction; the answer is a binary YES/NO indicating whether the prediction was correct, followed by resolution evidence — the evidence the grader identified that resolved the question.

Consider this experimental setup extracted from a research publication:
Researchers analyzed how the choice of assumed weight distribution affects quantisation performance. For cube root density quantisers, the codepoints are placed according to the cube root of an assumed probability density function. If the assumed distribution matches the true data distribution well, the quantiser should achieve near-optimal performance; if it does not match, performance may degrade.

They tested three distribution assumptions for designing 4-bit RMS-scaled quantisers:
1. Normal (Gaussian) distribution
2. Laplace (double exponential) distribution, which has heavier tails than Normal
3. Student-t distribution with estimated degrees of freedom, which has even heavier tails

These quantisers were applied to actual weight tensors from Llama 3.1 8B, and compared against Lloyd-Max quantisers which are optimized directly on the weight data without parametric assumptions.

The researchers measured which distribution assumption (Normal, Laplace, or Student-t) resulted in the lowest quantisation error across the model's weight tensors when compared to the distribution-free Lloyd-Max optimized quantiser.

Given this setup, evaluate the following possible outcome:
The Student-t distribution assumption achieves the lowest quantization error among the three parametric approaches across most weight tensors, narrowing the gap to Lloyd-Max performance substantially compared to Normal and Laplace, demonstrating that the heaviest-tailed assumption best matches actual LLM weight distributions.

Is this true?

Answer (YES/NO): YES